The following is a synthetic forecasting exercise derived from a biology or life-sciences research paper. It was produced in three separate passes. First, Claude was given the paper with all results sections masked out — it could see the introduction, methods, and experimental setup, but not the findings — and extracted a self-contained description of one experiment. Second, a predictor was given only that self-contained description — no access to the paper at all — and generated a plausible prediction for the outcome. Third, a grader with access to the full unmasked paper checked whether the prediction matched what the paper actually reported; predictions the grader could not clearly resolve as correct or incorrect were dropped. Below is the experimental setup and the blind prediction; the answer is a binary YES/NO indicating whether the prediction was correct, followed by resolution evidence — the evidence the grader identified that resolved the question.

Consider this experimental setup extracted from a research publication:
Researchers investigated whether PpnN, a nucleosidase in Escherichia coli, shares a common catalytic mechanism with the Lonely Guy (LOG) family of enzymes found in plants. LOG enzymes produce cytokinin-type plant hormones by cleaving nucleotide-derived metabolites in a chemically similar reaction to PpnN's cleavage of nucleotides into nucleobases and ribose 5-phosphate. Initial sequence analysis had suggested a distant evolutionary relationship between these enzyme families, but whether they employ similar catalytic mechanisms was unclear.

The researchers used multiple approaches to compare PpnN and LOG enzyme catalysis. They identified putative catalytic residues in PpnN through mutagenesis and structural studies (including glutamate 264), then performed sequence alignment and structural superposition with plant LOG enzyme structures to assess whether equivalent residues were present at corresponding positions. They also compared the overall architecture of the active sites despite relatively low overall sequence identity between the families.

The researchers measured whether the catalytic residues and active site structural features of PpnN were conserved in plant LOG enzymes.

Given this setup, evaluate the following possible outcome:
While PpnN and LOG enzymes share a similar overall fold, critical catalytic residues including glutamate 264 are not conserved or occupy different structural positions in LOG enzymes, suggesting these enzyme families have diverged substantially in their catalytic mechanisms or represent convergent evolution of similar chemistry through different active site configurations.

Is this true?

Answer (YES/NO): NO